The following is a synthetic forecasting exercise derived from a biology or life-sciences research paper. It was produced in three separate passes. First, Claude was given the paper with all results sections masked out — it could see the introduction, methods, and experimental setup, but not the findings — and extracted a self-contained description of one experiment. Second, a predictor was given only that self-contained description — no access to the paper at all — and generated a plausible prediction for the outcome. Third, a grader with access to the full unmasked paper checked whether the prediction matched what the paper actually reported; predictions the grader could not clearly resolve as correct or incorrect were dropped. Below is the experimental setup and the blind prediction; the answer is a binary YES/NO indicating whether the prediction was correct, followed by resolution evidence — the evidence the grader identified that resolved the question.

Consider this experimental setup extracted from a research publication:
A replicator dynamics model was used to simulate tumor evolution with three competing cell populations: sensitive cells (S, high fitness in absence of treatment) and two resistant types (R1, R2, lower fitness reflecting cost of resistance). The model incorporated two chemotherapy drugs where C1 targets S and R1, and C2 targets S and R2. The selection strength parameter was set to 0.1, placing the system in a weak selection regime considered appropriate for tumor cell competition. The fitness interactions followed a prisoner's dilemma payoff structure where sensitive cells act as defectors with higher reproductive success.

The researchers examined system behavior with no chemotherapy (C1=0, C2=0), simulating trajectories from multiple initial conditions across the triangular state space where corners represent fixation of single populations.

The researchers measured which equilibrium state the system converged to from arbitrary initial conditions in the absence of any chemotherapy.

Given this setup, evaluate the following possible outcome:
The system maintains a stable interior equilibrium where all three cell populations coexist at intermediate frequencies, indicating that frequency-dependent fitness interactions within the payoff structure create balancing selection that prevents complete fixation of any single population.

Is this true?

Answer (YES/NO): NO